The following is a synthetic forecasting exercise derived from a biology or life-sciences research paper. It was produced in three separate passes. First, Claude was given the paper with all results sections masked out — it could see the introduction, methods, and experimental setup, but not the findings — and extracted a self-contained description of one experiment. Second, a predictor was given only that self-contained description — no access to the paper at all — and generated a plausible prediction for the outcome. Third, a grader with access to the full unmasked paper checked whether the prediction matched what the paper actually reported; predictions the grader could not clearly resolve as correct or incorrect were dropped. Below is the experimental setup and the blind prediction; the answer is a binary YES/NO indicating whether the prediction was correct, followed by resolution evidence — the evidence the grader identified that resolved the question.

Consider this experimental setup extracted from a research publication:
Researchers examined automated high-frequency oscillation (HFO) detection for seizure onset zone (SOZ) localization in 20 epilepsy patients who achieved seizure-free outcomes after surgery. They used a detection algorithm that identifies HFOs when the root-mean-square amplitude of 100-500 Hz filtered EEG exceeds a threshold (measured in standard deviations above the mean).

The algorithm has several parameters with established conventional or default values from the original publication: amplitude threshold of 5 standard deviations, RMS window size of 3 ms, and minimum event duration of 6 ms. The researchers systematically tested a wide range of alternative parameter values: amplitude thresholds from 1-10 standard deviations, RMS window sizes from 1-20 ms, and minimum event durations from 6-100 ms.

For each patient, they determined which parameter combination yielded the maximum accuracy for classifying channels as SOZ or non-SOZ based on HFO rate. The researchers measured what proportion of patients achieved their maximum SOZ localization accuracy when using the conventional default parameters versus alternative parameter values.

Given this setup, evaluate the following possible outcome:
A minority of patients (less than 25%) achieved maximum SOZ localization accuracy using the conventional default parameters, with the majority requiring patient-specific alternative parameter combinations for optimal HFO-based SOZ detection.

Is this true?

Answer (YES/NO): YES